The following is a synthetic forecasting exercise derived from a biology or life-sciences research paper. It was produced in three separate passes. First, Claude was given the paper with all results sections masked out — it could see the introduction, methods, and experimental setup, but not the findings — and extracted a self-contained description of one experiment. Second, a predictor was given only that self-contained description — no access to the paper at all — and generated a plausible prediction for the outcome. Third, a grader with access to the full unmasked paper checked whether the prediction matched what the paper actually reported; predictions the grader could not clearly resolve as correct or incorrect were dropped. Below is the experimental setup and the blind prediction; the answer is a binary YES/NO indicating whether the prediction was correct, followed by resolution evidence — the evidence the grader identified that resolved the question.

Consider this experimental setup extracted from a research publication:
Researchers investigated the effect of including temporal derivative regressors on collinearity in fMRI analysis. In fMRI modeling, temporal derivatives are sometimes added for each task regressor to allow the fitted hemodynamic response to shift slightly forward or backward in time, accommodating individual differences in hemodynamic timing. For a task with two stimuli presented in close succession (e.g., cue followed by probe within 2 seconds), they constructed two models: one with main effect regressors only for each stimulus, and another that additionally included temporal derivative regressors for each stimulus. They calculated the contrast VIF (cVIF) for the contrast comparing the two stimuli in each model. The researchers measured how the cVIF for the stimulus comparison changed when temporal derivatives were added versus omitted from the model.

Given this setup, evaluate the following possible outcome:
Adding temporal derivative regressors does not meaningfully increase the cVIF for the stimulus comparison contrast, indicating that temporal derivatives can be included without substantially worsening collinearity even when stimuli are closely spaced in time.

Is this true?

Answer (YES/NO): NO